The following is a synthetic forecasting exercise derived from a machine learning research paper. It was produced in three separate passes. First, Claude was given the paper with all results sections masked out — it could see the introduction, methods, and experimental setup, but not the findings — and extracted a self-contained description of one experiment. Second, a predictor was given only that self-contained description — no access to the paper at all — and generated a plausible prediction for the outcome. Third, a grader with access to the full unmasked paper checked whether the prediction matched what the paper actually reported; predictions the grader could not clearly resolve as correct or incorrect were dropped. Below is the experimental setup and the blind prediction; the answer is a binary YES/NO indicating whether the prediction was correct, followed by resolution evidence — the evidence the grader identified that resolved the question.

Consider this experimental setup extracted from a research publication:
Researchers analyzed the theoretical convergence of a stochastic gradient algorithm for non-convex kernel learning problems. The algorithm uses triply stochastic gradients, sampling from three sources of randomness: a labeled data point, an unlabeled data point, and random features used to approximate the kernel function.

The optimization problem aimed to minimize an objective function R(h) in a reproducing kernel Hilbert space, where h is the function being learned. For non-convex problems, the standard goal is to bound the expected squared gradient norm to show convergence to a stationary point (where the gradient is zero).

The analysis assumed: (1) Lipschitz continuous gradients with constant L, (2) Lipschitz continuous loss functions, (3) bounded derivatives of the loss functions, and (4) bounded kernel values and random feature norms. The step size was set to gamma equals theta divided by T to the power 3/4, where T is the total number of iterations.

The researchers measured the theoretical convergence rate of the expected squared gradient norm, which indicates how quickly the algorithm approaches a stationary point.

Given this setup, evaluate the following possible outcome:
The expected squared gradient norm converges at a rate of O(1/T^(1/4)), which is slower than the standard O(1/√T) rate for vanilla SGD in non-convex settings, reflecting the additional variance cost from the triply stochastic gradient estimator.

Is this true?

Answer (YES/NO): YES